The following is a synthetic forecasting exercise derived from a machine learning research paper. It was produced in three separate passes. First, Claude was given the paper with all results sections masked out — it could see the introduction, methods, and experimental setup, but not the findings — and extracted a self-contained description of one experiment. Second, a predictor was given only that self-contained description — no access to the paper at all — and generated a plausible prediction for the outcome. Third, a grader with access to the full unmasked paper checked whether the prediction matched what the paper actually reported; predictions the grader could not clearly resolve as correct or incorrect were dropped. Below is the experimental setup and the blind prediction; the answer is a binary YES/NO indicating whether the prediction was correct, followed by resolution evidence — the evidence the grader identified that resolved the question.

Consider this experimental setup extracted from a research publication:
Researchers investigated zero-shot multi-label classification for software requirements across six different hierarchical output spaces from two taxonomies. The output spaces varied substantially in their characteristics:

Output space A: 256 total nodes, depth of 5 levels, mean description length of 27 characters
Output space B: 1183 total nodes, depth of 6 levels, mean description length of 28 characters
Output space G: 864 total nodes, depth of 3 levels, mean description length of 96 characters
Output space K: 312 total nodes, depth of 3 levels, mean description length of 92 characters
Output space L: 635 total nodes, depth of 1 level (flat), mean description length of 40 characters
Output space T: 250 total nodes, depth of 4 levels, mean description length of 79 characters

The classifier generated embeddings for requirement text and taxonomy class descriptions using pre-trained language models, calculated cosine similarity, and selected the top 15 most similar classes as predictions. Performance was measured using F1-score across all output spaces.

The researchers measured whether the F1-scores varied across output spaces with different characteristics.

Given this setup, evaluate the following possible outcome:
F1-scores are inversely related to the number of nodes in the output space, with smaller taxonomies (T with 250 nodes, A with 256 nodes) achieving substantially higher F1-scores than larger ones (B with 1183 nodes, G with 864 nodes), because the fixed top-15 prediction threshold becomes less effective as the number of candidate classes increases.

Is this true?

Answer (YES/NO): NO